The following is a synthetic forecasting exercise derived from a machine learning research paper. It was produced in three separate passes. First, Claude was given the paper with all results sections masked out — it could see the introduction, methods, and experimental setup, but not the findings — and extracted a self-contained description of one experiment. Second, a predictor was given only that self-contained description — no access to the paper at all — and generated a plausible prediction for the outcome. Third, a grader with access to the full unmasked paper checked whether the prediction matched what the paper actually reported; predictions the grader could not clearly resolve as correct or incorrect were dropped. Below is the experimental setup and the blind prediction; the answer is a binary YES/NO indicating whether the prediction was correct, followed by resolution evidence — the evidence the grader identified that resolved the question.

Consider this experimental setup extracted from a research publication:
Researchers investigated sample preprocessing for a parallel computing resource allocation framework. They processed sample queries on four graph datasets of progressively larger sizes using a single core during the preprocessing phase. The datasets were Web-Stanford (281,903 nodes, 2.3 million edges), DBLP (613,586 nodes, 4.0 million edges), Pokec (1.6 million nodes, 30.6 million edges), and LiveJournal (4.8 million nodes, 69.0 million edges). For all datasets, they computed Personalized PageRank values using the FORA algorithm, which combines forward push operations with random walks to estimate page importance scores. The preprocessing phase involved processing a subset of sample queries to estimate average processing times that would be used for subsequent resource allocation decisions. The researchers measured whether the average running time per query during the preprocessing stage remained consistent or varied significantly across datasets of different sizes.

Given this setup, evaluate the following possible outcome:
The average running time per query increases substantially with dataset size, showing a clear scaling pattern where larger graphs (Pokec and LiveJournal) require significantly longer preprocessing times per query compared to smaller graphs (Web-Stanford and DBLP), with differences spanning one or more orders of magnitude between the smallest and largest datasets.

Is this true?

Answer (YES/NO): NO